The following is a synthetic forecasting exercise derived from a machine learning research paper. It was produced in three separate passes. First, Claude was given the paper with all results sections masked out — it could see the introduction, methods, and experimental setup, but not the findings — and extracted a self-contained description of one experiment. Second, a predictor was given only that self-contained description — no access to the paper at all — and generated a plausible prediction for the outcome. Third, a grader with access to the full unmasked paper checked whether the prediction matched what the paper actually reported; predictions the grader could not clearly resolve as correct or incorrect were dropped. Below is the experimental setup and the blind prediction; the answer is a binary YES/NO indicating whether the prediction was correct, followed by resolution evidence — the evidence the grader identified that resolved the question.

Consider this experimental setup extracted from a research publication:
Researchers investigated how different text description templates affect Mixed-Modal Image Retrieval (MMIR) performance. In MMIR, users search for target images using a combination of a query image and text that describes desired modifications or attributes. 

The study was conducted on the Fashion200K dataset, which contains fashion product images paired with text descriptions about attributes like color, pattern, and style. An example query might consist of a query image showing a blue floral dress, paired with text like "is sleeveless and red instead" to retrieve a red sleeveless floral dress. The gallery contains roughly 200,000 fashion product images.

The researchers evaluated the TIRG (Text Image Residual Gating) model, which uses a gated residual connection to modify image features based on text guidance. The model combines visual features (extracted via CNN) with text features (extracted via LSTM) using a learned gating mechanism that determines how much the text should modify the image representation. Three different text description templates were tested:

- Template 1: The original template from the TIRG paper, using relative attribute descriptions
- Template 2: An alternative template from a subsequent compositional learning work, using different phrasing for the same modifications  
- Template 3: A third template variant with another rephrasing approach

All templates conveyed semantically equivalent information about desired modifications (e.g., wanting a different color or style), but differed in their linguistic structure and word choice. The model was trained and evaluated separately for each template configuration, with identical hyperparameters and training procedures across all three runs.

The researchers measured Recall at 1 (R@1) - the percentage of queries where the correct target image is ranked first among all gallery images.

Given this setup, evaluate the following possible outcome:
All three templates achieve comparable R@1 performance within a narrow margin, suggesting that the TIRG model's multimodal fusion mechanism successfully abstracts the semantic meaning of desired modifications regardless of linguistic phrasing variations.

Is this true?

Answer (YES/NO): NO